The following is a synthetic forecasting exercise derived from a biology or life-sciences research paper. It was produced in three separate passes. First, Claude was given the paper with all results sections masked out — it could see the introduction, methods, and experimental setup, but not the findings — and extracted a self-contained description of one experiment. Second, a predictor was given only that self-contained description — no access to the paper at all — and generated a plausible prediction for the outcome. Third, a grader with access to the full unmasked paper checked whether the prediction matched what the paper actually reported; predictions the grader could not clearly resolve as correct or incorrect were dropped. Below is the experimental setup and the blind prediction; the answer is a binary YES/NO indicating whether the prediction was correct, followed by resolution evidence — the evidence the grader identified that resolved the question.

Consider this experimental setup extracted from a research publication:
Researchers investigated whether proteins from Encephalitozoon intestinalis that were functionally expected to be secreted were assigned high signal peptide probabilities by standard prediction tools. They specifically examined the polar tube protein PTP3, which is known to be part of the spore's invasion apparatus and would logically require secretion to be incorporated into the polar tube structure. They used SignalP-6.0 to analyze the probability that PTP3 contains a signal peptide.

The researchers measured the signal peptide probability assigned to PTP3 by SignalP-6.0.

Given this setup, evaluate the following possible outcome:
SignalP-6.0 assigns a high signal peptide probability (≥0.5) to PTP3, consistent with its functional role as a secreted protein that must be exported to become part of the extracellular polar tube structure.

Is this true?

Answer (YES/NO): NO